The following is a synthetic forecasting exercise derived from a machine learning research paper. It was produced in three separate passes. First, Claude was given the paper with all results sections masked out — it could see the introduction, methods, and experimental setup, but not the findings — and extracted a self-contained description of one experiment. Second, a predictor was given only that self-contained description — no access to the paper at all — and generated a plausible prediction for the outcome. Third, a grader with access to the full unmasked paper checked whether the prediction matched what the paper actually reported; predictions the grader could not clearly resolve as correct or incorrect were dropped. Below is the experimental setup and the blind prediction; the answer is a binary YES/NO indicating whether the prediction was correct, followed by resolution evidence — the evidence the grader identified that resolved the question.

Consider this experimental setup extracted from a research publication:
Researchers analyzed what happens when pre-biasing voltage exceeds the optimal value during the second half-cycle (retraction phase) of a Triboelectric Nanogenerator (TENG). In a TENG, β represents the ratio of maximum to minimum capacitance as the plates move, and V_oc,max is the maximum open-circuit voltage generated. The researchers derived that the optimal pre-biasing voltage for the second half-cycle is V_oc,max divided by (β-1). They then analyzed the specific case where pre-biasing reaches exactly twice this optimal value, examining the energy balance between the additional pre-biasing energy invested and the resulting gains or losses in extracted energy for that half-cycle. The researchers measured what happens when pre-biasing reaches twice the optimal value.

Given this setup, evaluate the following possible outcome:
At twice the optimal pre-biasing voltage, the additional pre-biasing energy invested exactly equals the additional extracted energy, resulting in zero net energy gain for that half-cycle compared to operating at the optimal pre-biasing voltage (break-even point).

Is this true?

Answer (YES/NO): YES